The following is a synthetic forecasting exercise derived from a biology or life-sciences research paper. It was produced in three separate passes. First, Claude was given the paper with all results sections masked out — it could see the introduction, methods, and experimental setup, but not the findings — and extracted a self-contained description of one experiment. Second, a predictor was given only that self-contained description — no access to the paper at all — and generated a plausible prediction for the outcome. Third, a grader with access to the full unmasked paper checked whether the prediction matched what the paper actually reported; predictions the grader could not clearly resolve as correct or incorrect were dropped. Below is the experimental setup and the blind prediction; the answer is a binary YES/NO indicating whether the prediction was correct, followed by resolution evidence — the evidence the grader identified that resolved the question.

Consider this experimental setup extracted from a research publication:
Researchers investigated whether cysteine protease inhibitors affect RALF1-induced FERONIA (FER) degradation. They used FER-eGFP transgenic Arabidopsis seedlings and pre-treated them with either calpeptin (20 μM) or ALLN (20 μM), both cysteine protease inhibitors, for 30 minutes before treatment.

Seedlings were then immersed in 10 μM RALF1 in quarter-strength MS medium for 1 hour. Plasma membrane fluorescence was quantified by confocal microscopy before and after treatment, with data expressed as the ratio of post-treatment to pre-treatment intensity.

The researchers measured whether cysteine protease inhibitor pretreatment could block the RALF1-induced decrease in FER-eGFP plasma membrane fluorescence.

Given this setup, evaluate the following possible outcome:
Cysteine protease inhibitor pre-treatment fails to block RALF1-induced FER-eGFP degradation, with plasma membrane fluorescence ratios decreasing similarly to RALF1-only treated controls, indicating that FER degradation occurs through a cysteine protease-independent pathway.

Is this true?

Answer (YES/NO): YES